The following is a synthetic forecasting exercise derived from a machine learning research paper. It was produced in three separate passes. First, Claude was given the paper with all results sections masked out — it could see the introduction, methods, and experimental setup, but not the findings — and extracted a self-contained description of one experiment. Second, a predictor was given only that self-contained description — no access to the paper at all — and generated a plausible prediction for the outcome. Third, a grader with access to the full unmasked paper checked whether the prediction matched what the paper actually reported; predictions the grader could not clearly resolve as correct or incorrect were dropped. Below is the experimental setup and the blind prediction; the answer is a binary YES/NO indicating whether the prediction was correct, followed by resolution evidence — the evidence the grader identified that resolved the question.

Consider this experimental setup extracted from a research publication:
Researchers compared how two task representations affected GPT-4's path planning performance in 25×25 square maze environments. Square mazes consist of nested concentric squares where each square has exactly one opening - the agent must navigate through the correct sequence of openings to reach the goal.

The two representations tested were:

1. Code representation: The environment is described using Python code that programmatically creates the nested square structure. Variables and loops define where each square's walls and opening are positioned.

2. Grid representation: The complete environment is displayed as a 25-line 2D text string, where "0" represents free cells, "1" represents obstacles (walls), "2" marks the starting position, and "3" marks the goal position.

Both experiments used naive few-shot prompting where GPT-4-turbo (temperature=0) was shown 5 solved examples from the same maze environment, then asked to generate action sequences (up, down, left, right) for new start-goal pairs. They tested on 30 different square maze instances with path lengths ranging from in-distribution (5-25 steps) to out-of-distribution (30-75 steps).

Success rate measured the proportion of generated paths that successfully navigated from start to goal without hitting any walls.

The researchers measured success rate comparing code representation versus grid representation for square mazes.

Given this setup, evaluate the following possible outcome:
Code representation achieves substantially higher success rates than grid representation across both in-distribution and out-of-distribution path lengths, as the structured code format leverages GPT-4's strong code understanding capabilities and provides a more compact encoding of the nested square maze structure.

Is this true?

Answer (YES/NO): YES